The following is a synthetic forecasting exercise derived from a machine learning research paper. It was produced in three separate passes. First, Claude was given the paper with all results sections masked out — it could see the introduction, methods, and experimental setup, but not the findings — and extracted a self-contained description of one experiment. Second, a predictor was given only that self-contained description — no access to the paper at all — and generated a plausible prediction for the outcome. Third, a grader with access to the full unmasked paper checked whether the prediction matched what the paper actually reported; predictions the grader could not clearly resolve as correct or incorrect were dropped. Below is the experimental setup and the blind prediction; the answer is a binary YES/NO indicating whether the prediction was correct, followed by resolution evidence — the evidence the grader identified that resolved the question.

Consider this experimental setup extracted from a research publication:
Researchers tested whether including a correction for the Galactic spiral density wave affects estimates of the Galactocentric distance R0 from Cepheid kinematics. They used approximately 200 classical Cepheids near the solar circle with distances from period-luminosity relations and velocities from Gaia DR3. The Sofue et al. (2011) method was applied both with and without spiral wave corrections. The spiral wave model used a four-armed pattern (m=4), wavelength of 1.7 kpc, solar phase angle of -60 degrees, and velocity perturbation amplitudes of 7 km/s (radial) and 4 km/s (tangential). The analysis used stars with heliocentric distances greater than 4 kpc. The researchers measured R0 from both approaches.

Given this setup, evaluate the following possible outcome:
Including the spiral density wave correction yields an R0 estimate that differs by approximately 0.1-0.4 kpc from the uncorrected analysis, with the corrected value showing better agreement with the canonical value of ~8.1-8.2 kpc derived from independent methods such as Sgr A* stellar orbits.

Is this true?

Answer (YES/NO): NO